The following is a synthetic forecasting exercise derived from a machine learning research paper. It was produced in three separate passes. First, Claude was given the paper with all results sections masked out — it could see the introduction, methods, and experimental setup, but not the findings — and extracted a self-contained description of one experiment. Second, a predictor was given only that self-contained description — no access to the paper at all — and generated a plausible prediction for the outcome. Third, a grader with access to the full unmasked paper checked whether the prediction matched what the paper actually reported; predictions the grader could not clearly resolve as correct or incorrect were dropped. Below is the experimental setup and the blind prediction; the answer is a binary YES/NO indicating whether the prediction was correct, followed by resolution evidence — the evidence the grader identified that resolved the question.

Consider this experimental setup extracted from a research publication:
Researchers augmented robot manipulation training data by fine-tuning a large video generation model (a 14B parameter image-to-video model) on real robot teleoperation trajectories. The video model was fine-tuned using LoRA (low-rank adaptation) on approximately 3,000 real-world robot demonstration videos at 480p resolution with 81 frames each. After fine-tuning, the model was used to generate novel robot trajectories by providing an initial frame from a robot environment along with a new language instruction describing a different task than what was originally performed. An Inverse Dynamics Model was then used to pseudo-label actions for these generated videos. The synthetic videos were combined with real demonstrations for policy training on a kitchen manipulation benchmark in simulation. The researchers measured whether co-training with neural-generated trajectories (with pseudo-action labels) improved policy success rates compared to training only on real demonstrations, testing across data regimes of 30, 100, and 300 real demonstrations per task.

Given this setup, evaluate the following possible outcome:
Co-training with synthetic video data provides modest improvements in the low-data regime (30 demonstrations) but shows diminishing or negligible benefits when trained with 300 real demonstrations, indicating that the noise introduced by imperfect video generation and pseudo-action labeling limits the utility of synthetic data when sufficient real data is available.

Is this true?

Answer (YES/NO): NO